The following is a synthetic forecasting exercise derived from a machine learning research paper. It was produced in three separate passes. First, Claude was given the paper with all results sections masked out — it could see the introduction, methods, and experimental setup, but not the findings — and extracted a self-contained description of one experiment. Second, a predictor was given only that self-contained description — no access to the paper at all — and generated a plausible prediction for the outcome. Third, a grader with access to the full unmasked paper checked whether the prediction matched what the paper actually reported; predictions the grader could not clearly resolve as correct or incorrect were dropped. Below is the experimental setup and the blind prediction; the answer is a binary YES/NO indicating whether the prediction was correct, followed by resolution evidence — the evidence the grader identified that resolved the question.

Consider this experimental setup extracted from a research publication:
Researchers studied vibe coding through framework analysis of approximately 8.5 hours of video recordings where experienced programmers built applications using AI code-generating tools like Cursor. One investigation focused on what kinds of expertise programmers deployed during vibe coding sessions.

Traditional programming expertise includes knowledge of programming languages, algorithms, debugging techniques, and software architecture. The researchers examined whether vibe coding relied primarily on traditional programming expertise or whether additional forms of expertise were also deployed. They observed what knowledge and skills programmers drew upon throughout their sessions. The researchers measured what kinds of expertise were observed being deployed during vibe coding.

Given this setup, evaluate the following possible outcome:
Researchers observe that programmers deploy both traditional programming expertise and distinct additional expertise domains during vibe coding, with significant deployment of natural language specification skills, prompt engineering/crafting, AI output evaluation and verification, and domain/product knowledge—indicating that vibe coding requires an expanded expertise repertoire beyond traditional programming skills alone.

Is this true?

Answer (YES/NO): YES